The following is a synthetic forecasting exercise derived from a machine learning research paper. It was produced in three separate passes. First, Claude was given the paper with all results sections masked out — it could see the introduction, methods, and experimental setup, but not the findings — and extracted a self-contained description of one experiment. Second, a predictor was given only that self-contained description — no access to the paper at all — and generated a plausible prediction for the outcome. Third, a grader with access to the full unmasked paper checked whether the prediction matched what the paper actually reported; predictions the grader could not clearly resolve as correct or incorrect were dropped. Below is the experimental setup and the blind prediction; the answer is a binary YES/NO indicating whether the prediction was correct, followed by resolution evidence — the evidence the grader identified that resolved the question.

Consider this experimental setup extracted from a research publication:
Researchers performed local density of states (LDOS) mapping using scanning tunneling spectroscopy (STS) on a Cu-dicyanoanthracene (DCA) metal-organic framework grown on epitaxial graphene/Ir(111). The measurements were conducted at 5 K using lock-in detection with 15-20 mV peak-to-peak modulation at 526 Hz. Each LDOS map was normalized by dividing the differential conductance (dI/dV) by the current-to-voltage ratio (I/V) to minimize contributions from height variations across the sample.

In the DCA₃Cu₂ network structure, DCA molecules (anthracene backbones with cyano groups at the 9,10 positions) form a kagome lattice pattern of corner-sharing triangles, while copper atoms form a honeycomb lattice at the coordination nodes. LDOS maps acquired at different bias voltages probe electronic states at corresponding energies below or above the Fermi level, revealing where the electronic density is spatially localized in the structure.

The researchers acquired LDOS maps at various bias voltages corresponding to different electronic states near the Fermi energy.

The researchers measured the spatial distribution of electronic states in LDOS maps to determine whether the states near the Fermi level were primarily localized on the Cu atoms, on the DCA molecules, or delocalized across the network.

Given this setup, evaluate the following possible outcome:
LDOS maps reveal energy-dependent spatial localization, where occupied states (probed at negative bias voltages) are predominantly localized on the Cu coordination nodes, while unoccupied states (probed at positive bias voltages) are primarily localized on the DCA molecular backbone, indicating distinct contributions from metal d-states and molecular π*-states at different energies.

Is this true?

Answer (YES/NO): NO